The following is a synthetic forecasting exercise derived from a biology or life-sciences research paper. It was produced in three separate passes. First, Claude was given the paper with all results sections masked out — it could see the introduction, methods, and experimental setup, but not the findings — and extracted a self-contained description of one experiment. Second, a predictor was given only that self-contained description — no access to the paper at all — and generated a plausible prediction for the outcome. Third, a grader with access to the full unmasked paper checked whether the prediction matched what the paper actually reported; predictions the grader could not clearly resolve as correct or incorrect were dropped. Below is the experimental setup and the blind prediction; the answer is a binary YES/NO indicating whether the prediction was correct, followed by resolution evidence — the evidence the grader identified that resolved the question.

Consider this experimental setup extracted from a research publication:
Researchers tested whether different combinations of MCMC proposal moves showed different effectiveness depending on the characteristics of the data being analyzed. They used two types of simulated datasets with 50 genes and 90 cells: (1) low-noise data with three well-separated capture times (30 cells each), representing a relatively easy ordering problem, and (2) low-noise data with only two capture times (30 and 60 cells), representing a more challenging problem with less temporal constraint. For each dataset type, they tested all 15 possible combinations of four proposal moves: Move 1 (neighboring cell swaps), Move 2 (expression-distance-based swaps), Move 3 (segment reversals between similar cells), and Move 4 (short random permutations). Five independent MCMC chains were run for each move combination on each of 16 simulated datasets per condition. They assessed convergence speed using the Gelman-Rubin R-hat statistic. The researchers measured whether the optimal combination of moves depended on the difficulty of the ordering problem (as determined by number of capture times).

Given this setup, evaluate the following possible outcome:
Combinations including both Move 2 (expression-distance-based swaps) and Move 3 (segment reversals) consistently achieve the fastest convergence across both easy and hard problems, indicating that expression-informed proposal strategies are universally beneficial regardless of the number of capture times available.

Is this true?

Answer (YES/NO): NO